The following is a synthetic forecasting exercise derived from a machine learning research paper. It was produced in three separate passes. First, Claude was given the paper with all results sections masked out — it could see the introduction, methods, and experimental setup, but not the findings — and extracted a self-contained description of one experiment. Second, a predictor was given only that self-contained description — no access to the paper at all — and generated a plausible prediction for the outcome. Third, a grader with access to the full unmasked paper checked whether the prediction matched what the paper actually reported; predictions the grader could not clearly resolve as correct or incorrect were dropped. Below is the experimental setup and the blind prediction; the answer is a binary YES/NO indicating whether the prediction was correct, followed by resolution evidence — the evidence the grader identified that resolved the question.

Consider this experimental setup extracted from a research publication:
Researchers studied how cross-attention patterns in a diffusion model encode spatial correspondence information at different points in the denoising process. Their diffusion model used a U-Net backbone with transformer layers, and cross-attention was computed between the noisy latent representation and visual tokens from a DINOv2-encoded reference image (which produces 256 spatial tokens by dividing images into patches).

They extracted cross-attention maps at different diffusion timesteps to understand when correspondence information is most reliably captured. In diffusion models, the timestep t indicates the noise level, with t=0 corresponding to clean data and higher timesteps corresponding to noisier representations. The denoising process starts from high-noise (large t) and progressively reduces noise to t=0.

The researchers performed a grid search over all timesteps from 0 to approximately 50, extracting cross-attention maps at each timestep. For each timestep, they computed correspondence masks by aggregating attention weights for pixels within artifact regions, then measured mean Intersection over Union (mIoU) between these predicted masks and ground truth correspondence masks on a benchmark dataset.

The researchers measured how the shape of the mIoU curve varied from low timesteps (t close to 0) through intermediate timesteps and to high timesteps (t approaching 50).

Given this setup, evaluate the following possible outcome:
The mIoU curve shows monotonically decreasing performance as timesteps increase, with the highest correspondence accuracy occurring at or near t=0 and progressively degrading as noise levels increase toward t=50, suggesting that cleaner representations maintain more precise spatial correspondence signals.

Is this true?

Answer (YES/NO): NO